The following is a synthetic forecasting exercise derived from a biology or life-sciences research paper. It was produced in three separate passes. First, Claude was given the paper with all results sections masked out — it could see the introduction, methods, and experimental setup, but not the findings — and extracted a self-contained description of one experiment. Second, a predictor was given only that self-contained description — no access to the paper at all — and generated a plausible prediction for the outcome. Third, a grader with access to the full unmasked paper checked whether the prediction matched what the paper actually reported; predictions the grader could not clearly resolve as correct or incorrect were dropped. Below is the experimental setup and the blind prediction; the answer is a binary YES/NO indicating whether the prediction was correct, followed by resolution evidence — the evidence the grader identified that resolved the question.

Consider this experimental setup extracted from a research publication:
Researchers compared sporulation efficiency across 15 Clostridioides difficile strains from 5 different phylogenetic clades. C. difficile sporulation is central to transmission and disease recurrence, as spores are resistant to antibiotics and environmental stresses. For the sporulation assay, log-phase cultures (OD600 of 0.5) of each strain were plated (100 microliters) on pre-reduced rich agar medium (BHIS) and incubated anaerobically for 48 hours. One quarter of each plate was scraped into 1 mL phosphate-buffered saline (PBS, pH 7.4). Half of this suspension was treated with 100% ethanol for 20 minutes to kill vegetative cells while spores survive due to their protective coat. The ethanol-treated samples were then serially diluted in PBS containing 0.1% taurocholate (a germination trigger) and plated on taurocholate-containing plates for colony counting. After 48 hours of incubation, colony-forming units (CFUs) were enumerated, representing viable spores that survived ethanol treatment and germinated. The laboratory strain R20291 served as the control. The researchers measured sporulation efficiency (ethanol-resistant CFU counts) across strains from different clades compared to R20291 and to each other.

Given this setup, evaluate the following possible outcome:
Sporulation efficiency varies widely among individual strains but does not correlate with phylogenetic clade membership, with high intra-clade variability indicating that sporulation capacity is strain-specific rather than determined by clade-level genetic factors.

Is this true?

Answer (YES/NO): NO